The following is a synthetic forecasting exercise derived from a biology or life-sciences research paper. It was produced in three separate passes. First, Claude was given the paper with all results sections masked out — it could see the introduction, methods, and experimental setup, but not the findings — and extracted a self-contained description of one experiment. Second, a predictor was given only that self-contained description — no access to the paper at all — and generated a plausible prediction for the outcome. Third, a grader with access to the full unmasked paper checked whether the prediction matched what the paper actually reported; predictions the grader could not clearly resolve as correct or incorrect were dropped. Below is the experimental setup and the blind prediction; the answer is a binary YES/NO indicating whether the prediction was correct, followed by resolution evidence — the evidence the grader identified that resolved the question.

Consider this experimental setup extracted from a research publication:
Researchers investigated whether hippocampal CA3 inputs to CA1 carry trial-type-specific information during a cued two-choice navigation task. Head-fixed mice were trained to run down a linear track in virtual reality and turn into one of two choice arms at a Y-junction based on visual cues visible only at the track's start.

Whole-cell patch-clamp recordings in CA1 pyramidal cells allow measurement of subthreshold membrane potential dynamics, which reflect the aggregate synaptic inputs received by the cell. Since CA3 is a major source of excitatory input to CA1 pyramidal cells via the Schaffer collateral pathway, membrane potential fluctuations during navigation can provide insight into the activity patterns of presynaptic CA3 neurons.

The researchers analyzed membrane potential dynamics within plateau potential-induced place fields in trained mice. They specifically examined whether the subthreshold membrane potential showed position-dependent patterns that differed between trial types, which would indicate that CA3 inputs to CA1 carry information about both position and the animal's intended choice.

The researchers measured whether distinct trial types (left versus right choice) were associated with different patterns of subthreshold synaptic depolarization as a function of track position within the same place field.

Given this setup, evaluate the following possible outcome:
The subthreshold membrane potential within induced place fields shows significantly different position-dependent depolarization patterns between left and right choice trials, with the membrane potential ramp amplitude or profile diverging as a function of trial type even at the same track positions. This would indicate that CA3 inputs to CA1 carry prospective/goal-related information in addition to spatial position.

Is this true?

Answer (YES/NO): YES